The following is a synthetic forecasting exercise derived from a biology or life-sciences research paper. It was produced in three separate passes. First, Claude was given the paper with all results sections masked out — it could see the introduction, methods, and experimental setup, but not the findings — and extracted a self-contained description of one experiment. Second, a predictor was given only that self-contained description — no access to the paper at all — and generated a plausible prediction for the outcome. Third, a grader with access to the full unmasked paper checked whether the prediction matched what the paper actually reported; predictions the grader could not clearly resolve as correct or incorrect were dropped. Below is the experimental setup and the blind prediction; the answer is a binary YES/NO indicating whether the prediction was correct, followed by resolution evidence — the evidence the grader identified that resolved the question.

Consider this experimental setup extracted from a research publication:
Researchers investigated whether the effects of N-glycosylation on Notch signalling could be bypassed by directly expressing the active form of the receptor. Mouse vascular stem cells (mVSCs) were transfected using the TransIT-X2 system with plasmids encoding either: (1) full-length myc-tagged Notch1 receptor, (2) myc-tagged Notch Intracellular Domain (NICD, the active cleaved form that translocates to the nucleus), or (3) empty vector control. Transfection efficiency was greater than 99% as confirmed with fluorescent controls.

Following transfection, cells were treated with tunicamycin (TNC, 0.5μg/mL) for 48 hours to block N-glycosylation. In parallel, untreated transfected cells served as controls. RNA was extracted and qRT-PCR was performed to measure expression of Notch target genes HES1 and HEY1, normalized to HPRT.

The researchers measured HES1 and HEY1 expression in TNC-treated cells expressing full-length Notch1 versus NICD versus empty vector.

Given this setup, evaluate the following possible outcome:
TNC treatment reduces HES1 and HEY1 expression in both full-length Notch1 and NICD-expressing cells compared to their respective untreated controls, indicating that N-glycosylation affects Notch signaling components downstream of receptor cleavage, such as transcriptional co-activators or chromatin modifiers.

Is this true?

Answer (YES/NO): NO